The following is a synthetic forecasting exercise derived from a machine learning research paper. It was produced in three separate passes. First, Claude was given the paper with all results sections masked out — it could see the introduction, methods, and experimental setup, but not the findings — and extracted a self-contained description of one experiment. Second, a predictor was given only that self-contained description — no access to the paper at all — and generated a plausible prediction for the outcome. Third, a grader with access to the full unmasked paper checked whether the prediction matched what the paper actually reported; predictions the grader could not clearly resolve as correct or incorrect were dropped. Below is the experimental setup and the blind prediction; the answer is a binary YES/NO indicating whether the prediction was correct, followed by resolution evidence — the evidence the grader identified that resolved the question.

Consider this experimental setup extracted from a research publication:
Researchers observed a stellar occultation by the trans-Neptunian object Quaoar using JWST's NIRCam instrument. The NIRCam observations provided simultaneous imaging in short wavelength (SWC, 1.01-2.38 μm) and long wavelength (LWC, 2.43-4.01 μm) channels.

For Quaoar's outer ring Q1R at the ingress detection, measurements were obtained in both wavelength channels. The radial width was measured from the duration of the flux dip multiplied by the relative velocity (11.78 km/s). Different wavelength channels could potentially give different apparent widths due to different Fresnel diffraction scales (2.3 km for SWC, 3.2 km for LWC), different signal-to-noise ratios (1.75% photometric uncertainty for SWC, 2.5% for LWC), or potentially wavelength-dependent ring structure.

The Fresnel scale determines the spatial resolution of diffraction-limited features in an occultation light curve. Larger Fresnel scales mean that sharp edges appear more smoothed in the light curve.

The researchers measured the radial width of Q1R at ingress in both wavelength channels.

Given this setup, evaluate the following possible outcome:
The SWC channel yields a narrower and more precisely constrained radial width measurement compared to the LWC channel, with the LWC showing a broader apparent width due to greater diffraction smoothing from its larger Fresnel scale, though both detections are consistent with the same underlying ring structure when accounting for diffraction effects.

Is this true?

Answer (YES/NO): NO